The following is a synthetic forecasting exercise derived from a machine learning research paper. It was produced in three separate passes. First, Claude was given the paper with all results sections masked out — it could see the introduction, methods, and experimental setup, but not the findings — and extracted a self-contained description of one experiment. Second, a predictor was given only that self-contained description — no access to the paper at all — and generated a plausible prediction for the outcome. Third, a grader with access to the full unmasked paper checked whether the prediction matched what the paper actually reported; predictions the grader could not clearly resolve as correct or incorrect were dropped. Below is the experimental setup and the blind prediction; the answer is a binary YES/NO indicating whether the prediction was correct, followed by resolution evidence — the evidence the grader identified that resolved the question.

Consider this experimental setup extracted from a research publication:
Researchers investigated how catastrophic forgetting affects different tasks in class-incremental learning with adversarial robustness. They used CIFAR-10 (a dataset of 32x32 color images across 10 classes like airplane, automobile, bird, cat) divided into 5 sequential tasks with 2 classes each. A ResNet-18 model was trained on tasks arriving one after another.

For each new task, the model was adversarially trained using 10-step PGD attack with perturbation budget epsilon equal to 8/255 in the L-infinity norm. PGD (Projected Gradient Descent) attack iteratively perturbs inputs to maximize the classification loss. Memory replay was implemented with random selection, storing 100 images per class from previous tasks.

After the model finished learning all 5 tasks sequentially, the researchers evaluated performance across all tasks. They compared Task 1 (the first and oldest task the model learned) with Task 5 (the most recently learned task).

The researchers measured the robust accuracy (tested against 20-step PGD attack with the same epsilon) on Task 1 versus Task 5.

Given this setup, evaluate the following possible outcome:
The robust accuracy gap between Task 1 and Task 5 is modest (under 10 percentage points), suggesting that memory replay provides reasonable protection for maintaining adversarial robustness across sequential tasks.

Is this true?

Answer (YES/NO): YES